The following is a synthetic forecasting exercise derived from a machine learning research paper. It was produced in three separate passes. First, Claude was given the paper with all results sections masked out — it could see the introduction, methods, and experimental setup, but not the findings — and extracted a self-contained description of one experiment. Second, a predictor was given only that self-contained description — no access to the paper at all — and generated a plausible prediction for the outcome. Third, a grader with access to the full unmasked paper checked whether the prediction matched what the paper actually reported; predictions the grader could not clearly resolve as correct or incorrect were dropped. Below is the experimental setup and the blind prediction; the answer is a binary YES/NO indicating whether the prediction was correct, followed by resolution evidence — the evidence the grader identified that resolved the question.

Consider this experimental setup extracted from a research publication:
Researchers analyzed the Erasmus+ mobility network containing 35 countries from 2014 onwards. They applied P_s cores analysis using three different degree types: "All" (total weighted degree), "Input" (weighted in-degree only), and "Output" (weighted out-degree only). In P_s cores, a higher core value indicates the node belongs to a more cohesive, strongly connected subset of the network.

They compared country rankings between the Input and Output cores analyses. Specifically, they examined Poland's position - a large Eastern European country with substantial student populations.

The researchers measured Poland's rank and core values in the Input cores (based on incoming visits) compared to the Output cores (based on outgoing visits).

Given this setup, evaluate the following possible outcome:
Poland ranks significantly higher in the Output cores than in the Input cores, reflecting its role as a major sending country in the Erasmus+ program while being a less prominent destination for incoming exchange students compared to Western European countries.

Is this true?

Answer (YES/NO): YES